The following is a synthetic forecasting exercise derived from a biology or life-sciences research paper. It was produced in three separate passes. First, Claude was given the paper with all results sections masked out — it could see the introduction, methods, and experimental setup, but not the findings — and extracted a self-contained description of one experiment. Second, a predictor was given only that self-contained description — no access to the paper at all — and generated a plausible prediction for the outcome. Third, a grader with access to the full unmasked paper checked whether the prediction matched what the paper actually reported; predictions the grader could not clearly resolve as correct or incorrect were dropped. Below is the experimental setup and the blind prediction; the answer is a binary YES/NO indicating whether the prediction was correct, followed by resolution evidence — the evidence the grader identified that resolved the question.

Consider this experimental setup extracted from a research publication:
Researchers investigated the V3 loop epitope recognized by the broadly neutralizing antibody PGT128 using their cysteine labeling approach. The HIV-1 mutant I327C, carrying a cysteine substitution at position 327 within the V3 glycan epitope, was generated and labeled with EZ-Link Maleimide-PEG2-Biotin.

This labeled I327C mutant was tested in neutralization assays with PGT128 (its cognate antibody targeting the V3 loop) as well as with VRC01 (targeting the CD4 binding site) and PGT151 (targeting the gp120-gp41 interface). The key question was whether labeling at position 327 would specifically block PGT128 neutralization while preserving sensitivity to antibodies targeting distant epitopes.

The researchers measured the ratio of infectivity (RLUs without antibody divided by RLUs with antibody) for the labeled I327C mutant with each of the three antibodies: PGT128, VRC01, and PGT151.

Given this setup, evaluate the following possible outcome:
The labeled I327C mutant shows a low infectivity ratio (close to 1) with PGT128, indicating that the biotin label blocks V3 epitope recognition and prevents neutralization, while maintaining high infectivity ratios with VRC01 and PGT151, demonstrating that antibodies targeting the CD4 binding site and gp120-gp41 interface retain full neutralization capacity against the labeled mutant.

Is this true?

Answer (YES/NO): YES